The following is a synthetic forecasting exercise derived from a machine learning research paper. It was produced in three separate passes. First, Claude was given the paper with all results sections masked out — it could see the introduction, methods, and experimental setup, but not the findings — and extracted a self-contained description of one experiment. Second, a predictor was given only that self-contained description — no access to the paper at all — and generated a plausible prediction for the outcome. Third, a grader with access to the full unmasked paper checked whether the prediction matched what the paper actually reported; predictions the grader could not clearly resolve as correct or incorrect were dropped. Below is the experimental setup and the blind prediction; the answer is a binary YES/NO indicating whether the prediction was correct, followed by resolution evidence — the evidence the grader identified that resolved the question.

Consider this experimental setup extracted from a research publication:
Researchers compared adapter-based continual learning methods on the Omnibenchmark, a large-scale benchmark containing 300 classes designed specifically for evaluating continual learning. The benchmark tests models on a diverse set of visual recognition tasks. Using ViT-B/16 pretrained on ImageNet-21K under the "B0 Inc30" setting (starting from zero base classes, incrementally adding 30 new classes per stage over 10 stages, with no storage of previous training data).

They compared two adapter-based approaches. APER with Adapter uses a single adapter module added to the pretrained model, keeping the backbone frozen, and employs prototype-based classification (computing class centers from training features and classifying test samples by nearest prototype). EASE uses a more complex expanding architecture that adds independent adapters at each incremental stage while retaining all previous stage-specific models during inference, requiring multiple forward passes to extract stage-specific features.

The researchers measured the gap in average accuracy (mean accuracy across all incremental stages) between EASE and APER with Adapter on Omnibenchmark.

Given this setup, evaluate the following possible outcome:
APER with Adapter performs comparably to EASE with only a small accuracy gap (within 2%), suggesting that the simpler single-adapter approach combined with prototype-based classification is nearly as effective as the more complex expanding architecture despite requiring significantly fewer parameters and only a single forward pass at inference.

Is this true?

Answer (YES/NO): YES